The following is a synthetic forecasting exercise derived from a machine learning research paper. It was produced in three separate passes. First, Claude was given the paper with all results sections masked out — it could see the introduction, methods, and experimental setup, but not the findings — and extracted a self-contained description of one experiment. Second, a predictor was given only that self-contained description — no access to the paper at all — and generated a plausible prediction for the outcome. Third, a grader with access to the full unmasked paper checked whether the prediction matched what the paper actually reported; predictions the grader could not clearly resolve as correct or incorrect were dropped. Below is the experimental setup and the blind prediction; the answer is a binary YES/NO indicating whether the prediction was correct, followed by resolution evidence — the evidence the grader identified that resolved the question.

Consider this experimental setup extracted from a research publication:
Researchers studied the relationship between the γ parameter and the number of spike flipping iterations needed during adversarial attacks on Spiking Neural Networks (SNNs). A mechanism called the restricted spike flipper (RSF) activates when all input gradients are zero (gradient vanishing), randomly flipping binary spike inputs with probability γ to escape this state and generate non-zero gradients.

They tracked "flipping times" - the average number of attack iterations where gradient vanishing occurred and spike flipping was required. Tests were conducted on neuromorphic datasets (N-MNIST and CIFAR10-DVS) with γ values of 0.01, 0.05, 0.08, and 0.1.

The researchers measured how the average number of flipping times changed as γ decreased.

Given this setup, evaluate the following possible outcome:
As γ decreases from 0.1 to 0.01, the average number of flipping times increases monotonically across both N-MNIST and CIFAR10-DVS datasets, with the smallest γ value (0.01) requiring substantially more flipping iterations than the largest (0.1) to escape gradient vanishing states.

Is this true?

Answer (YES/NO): YES